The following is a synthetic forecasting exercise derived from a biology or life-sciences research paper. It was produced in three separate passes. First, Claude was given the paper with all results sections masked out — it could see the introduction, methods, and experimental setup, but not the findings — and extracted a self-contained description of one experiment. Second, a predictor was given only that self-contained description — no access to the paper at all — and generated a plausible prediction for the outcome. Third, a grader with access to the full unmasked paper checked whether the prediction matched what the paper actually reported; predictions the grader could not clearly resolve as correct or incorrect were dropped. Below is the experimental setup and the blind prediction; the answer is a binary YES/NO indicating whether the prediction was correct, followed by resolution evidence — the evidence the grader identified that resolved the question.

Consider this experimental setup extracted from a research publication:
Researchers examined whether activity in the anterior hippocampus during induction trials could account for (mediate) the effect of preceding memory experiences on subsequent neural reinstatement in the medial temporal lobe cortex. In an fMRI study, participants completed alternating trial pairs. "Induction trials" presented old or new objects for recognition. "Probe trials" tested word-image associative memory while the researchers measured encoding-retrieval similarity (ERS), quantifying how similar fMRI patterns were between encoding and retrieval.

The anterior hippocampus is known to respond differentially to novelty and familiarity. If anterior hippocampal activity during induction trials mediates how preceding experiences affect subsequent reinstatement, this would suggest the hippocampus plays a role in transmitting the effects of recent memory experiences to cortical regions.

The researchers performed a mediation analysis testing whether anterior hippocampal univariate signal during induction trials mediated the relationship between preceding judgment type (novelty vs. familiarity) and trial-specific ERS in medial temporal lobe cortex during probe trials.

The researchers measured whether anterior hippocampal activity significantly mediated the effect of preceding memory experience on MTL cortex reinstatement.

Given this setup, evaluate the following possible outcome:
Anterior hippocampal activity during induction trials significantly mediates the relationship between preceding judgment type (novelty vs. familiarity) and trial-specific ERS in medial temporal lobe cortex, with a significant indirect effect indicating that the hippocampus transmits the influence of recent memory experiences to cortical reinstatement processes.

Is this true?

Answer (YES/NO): NO